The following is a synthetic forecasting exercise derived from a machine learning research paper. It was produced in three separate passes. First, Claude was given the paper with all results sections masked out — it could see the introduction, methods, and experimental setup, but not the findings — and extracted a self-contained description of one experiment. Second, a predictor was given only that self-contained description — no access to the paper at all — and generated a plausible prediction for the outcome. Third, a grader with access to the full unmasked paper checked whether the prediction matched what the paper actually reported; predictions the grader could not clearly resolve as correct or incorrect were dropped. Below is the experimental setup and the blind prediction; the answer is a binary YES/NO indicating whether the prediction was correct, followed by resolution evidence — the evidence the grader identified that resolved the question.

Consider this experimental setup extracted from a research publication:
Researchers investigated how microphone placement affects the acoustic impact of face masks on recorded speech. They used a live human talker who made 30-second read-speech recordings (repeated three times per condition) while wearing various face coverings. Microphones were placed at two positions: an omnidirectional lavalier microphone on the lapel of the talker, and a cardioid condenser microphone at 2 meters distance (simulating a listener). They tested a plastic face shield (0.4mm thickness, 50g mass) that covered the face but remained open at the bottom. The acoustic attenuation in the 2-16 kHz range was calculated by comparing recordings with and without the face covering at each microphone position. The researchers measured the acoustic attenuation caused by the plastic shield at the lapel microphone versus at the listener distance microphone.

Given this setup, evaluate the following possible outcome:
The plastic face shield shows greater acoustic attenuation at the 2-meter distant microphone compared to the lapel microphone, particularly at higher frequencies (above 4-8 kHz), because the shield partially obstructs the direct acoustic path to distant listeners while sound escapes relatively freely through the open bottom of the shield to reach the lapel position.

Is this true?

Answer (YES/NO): NO